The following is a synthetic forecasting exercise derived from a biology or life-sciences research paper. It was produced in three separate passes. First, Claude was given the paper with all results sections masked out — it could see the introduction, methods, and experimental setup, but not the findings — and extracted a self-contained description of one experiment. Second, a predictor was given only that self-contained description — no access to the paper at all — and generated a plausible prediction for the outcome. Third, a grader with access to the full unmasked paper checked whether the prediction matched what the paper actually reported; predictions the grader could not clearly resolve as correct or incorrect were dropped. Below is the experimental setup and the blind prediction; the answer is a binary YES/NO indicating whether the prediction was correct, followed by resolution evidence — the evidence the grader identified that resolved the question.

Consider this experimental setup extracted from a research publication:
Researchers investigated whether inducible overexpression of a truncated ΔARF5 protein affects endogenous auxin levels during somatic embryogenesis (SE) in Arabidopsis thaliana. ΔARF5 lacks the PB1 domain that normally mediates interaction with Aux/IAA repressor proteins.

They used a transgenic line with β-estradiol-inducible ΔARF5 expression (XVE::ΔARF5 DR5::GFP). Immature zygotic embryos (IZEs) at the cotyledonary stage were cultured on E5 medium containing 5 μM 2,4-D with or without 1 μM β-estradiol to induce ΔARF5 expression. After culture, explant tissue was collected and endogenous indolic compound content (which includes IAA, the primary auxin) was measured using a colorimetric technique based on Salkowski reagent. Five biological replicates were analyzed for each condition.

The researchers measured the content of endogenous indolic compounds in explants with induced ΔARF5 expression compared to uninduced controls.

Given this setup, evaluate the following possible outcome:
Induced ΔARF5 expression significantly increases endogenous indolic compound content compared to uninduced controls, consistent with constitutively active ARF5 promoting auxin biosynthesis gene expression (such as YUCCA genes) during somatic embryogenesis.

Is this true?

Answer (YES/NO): YES